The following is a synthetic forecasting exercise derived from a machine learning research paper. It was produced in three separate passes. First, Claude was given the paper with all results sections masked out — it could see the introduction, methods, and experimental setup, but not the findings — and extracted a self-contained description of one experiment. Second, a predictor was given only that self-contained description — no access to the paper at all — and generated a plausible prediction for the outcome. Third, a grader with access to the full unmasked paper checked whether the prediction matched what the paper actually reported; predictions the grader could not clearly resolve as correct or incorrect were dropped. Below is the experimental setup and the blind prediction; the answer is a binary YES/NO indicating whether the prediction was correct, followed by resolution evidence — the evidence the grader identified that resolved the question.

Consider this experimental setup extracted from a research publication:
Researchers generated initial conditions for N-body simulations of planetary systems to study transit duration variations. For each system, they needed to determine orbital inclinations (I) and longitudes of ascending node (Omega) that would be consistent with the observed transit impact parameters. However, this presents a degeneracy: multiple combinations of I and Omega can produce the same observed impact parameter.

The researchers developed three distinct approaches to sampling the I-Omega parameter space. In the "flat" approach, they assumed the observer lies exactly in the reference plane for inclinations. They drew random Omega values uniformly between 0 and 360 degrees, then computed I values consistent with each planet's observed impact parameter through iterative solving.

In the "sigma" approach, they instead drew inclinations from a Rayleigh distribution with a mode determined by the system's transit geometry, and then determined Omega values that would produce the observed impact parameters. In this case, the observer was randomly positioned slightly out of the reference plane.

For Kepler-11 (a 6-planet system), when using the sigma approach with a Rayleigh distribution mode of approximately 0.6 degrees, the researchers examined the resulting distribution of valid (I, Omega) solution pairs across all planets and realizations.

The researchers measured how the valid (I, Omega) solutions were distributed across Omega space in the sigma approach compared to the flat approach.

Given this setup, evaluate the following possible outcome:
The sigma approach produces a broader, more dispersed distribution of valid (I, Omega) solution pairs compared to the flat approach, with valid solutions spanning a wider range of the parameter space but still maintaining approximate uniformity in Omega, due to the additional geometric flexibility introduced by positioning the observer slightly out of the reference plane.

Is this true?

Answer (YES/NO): NO